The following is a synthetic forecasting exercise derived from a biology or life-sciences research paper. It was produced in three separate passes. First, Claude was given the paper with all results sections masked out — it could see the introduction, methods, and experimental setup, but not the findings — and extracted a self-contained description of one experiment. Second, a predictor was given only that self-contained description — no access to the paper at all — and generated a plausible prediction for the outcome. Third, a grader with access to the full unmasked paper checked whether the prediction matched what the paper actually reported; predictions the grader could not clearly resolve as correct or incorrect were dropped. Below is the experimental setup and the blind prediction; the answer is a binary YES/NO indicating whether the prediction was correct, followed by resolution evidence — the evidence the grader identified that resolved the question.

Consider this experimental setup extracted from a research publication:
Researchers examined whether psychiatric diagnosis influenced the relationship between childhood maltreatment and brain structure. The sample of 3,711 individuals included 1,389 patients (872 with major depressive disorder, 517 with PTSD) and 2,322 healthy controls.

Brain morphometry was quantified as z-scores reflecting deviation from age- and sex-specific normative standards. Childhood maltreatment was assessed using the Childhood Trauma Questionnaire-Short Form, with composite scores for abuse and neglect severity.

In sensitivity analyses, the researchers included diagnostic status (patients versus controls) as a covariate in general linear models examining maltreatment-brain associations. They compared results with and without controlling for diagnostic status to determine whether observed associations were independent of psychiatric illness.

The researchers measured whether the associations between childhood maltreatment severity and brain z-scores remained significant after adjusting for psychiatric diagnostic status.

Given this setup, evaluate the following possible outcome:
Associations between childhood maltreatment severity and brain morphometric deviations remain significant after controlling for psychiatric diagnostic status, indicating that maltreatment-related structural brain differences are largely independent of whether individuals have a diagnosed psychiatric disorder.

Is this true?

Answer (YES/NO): YES